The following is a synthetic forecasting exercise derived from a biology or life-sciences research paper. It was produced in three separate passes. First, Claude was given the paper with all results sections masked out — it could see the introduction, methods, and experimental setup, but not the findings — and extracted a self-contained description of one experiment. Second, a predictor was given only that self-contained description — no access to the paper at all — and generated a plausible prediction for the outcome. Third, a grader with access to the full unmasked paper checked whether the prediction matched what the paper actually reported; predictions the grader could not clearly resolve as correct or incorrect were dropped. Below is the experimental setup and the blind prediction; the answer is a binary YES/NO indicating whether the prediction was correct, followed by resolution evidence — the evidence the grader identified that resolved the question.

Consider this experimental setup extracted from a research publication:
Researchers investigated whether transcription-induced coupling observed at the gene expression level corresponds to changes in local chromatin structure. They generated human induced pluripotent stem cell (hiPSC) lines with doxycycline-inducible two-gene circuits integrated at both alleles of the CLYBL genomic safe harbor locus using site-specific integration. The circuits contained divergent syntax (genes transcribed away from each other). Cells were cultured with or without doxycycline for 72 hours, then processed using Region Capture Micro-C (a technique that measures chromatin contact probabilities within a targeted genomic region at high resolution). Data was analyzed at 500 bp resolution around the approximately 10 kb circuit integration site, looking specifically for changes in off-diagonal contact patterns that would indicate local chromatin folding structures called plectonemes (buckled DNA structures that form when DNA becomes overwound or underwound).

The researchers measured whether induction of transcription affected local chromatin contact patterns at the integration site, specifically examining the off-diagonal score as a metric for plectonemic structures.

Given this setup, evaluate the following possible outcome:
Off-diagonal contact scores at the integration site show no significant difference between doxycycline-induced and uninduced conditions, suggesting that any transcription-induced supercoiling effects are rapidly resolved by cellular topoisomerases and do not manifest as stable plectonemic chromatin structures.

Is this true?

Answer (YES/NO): NO